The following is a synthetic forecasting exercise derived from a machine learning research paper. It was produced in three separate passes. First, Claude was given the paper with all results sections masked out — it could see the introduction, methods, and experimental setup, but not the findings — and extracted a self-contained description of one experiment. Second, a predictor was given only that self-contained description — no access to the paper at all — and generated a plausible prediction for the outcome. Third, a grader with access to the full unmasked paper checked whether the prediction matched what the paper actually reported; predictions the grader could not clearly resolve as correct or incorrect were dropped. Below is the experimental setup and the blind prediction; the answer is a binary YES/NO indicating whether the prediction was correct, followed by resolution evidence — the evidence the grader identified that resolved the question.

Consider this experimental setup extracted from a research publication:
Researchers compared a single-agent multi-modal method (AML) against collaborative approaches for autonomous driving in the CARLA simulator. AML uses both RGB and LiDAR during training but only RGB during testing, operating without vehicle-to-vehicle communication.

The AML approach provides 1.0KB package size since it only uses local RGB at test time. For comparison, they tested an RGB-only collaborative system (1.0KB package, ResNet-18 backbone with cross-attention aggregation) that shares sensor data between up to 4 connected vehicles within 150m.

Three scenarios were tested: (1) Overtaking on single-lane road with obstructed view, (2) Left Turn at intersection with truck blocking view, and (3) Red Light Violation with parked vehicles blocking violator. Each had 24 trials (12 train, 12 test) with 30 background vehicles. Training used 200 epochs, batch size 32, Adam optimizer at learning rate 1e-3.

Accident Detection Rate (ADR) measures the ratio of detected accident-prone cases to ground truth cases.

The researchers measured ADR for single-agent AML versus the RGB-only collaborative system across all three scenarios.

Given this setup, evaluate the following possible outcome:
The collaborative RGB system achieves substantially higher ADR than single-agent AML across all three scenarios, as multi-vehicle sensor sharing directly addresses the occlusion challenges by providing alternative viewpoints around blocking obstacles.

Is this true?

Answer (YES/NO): NO